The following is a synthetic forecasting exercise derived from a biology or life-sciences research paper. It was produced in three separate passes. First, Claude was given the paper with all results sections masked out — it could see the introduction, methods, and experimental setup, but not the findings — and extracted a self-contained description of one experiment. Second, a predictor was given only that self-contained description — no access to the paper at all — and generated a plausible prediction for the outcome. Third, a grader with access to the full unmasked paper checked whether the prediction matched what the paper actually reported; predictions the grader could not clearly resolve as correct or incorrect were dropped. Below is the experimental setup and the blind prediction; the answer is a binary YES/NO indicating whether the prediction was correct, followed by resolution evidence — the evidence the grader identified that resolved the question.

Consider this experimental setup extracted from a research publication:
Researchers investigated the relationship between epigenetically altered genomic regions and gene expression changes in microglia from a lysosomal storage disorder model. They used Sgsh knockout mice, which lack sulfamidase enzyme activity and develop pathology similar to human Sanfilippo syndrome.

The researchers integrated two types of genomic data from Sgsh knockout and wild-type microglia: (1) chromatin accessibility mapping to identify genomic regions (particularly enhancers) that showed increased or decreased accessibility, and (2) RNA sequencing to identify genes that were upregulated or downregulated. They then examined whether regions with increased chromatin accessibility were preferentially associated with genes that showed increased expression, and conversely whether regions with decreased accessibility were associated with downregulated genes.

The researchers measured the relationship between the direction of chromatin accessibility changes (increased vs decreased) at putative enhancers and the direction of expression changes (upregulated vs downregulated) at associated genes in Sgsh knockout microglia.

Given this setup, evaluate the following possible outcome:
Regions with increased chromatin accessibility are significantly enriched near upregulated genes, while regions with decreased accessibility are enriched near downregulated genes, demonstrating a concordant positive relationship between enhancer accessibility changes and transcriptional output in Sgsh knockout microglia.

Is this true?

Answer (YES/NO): YES